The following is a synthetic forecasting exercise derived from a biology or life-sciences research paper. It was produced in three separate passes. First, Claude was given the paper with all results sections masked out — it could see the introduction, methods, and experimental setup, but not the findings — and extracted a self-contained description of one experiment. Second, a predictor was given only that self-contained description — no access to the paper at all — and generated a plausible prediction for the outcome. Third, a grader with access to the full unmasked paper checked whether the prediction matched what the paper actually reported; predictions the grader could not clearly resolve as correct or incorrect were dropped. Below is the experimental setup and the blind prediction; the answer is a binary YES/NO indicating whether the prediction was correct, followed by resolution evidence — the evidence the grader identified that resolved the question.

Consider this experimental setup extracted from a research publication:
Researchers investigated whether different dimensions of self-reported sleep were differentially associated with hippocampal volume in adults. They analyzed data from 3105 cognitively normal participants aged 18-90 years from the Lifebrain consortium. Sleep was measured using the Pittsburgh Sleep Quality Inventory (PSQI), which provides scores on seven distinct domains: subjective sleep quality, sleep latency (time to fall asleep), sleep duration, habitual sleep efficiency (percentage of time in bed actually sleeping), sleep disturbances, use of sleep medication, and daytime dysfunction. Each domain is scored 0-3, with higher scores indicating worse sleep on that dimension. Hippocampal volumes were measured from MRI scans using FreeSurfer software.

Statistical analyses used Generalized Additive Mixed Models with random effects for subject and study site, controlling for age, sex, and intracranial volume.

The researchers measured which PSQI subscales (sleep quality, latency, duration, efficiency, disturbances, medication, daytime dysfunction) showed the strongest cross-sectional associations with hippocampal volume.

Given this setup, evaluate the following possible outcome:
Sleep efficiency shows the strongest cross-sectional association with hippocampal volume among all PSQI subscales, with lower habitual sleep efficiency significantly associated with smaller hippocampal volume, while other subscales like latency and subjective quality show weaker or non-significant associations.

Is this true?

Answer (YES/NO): NO